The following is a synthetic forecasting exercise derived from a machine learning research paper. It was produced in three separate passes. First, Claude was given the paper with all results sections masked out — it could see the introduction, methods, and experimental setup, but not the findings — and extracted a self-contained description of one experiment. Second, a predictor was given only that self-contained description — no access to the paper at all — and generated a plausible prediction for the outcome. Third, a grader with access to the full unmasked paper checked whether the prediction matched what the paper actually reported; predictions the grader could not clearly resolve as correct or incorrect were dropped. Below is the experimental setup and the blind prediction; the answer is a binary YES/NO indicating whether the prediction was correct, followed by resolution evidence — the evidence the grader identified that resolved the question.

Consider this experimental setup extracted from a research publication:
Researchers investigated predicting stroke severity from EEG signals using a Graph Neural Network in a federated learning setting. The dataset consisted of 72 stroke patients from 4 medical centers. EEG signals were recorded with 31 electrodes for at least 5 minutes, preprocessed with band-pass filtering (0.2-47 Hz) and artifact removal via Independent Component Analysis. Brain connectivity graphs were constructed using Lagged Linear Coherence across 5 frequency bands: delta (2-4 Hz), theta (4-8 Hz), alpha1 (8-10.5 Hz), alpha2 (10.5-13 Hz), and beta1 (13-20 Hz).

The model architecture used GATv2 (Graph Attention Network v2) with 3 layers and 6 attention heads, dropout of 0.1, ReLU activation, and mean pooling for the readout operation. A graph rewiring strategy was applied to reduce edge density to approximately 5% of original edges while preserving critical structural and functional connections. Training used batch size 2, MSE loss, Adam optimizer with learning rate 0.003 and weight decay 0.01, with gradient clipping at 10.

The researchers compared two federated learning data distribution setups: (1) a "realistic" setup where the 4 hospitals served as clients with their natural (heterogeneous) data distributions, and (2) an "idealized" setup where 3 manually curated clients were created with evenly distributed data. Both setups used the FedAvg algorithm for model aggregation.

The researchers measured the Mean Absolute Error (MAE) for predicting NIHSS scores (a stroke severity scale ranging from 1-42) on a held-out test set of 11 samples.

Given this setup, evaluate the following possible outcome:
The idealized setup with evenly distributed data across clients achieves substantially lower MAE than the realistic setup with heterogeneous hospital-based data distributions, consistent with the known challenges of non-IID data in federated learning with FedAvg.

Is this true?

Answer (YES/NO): NO